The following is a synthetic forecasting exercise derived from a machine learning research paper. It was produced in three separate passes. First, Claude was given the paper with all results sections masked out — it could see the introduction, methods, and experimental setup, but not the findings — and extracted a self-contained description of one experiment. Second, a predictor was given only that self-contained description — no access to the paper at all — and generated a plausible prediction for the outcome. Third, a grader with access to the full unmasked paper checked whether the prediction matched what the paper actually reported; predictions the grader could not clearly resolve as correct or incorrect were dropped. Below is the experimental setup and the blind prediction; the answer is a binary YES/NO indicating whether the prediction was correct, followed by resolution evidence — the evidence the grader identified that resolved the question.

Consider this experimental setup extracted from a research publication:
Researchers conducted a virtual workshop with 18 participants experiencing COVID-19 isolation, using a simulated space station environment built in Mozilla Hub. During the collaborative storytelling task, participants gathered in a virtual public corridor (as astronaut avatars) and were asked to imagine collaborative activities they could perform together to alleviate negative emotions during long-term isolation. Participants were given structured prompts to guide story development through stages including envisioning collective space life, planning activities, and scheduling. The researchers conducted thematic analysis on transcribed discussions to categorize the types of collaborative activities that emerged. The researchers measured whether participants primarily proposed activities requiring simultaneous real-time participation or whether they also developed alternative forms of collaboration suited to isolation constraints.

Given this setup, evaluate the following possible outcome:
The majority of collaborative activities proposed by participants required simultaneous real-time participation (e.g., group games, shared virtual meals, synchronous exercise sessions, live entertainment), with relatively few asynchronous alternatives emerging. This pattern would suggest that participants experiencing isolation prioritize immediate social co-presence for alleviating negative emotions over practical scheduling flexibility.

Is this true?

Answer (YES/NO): NO